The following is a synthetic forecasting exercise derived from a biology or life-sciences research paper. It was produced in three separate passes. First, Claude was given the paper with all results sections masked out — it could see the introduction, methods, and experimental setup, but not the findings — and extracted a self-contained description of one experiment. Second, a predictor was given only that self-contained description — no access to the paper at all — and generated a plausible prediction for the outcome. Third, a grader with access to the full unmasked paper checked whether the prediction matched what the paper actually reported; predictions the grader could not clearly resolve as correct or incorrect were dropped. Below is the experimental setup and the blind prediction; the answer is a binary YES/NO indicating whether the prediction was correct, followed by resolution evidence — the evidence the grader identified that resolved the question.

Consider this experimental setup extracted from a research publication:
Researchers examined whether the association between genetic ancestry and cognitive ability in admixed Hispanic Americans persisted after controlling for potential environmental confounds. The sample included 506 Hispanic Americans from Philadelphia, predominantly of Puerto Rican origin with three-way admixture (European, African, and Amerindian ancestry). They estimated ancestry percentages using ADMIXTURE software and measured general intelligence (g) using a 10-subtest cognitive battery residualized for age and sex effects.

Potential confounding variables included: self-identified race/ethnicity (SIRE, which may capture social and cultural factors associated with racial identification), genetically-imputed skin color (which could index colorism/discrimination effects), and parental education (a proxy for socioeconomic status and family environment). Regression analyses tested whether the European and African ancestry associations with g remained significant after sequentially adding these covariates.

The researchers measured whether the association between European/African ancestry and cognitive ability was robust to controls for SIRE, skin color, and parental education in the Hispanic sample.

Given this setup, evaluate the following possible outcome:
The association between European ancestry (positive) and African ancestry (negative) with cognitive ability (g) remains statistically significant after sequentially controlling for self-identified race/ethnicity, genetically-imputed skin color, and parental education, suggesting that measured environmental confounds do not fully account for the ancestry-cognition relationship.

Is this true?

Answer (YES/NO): YES